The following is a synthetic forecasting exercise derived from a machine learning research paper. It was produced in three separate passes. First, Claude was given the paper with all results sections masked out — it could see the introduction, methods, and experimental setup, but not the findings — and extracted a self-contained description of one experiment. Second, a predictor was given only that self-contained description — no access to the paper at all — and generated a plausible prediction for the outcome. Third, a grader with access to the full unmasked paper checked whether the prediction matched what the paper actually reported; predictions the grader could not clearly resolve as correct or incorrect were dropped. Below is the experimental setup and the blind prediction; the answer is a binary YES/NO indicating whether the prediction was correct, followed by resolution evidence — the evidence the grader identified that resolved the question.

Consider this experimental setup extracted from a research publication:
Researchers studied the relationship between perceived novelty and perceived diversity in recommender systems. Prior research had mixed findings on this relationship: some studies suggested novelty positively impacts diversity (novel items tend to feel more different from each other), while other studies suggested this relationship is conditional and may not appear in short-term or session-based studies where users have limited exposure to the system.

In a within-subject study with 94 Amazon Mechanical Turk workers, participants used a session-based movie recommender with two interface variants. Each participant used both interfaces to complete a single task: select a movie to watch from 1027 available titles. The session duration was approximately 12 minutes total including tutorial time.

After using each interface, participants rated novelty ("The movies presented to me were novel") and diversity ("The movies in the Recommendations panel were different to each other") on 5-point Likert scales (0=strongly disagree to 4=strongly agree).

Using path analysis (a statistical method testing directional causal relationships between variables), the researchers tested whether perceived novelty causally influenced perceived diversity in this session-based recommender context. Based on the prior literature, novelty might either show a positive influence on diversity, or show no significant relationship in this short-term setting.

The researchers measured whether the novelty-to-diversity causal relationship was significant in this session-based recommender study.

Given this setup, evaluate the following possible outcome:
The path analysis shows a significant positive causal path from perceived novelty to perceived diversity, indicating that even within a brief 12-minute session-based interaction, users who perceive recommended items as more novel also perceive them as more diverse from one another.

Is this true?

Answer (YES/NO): NO